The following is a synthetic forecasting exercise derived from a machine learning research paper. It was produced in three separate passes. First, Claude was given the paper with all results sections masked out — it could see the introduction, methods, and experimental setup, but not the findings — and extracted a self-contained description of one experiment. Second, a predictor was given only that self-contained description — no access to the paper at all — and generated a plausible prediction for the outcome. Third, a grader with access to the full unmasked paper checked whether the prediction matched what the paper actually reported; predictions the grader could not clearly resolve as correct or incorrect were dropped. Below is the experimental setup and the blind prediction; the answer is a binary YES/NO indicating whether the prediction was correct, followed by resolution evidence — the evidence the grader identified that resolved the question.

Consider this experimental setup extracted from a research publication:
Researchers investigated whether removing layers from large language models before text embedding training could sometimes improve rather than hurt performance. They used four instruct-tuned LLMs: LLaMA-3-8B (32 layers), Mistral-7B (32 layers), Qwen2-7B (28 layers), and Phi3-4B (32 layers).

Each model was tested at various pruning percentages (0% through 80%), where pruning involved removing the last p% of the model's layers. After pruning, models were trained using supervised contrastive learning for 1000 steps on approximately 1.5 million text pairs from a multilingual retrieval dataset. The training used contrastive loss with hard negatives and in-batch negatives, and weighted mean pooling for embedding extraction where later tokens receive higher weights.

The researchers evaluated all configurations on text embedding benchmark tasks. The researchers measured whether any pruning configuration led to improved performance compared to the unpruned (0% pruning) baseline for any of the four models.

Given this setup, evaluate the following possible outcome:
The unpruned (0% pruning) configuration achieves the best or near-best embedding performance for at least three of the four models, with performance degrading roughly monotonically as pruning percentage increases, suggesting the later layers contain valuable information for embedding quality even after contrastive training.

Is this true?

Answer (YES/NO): NO